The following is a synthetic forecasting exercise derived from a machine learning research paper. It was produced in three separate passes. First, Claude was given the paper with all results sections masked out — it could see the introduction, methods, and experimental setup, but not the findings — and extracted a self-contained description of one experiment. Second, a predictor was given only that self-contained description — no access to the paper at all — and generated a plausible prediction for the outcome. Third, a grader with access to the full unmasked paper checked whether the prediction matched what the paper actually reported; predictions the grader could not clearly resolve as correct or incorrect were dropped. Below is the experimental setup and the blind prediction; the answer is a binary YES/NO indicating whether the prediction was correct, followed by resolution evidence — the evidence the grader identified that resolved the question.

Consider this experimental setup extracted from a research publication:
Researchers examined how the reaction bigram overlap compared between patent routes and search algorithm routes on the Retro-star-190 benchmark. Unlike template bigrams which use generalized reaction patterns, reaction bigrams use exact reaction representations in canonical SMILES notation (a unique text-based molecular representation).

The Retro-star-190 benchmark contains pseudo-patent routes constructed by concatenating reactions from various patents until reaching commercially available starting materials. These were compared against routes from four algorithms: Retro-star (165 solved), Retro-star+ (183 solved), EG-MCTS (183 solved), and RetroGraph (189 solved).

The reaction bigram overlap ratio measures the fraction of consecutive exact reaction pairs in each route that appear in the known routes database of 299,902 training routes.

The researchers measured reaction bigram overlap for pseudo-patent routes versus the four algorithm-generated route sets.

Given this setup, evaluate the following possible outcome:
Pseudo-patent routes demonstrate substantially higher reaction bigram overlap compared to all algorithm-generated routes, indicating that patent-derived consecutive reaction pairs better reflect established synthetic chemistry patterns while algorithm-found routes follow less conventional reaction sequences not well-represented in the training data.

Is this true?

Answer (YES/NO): YES